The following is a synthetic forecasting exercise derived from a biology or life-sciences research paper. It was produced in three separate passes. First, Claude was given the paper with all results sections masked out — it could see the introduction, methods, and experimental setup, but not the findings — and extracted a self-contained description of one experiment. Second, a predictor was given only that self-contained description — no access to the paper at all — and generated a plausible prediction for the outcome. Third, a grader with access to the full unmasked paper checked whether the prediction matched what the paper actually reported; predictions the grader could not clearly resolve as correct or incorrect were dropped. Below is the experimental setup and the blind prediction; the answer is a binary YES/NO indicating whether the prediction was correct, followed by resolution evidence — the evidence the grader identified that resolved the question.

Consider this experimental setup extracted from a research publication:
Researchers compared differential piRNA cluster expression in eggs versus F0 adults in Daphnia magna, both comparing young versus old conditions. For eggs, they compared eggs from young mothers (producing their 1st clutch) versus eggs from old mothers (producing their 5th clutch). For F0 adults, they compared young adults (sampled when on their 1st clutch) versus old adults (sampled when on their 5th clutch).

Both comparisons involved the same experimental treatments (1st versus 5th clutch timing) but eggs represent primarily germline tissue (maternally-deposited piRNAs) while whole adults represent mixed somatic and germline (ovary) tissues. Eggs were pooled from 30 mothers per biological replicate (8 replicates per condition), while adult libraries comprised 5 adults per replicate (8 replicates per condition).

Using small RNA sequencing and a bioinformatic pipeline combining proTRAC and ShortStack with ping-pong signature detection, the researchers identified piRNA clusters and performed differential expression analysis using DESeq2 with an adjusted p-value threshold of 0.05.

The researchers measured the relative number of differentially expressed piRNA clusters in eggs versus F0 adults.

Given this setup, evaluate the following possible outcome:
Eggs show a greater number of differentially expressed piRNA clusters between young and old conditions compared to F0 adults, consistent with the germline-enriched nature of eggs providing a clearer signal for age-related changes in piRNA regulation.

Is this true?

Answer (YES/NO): YES